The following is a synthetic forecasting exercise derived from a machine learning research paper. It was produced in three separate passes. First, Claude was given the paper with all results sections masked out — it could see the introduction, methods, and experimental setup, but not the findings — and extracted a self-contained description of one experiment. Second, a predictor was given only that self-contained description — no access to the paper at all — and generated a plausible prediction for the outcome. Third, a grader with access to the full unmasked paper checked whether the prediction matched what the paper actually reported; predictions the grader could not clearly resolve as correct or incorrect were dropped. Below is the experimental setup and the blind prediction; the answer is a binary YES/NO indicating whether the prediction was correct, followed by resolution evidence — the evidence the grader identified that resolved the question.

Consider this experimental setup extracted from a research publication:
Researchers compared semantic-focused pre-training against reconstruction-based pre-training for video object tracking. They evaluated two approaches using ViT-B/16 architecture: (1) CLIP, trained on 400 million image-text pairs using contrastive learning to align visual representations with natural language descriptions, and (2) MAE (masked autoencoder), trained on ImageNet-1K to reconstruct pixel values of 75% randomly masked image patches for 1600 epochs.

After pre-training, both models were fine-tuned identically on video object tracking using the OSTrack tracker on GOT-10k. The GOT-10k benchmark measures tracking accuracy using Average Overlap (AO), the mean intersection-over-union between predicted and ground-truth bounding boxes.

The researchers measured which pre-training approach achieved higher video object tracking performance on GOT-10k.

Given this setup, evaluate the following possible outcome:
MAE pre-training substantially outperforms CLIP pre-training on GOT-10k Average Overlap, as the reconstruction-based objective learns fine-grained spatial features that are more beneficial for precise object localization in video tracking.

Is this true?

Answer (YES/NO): YES